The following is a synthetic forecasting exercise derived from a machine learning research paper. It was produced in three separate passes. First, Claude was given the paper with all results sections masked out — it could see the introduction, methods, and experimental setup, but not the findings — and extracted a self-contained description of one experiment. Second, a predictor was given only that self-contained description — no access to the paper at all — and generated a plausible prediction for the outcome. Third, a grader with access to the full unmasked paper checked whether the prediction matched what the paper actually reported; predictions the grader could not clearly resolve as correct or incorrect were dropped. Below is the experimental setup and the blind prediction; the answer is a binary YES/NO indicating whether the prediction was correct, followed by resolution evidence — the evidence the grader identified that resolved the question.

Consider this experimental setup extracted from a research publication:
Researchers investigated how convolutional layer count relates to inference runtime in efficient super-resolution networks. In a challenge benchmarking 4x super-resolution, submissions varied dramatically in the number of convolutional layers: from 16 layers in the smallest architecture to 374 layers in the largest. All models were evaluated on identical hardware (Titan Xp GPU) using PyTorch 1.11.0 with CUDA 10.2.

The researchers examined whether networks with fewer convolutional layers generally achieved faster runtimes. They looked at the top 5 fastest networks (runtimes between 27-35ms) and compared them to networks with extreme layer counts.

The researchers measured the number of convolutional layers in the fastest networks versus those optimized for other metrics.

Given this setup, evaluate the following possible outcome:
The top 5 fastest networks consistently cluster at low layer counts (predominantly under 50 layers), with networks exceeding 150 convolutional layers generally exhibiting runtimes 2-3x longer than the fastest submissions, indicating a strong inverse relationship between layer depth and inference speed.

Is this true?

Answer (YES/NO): NO